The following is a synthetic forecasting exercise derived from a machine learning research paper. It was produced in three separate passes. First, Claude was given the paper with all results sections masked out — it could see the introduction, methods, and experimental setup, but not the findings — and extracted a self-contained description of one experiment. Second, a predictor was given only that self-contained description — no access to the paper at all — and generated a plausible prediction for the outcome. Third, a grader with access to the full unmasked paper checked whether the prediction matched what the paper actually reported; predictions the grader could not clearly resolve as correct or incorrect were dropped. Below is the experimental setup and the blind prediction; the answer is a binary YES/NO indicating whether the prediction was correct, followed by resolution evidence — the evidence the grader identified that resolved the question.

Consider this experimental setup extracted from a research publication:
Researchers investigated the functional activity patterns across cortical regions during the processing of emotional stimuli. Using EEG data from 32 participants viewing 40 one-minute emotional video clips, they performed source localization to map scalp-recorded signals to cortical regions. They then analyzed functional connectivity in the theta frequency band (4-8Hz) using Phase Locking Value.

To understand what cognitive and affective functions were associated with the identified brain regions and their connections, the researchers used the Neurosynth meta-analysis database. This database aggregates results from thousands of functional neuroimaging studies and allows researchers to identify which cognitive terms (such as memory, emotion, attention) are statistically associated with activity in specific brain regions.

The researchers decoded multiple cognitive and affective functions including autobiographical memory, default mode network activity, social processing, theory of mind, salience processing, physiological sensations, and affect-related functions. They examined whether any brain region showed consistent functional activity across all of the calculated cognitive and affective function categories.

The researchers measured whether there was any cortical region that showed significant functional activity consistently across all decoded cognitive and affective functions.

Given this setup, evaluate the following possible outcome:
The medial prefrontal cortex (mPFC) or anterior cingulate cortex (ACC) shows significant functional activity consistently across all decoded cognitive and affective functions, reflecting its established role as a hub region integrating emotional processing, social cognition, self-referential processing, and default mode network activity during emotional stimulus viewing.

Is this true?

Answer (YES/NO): NO